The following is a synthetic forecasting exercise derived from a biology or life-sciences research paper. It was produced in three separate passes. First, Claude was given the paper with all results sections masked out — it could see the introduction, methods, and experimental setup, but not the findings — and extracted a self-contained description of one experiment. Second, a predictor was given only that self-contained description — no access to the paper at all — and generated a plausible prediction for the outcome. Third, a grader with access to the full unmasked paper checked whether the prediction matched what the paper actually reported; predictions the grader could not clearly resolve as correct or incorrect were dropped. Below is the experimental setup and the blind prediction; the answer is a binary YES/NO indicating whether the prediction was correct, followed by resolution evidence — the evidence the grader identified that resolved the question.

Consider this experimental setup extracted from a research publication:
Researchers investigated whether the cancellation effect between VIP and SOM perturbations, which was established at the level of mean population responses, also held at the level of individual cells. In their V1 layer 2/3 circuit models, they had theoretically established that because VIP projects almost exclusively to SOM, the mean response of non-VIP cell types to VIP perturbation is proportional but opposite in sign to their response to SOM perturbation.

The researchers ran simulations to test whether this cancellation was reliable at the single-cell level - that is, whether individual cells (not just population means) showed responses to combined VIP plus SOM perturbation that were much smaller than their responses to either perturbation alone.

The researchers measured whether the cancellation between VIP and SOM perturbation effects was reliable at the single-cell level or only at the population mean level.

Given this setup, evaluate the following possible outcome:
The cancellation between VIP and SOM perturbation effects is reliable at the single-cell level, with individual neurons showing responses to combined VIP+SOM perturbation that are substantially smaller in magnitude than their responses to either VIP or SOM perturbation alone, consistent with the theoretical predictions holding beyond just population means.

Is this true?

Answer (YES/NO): YES